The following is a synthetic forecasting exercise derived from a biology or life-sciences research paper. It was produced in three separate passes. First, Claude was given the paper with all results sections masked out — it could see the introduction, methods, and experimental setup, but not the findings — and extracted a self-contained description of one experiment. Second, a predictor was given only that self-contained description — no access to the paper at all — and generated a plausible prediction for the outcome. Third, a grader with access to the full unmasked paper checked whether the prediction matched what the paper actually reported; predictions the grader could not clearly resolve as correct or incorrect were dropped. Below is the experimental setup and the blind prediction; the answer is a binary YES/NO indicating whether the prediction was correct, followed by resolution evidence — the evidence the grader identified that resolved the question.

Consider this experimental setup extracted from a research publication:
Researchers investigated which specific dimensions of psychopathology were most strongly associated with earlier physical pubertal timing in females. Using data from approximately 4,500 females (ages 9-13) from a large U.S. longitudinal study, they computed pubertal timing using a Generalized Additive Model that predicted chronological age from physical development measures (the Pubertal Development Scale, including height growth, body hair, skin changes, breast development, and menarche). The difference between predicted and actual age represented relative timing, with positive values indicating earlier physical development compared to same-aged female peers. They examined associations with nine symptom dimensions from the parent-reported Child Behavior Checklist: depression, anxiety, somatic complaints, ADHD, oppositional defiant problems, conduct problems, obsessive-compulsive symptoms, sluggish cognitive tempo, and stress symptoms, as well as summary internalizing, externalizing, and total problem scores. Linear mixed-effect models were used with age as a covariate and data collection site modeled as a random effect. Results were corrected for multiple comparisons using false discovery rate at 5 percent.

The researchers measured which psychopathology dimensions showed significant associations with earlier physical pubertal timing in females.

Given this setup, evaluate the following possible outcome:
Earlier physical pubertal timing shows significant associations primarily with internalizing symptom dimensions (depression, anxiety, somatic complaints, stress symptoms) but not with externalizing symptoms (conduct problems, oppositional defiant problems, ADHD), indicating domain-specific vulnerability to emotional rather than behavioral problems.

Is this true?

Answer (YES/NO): NO